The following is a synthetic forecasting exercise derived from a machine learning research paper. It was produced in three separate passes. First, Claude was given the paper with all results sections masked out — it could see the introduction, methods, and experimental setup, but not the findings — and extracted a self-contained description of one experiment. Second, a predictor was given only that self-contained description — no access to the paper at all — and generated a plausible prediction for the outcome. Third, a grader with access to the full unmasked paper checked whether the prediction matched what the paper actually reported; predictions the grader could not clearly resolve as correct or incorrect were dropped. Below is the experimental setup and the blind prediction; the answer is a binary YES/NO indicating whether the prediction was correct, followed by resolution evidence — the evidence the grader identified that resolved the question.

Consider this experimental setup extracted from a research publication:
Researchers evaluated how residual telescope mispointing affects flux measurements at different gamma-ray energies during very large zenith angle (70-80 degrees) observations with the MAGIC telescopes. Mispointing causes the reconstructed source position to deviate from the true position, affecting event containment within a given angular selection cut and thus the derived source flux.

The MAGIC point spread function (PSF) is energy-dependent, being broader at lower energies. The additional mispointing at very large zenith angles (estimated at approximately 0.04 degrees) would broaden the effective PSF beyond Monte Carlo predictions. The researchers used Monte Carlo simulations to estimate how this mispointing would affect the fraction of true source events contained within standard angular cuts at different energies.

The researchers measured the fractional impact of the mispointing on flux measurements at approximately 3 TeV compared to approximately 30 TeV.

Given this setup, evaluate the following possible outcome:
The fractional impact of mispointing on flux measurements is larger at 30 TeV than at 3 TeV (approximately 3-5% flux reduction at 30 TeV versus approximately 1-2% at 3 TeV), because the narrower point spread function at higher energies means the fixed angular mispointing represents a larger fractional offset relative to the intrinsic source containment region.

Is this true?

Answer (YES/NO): NO